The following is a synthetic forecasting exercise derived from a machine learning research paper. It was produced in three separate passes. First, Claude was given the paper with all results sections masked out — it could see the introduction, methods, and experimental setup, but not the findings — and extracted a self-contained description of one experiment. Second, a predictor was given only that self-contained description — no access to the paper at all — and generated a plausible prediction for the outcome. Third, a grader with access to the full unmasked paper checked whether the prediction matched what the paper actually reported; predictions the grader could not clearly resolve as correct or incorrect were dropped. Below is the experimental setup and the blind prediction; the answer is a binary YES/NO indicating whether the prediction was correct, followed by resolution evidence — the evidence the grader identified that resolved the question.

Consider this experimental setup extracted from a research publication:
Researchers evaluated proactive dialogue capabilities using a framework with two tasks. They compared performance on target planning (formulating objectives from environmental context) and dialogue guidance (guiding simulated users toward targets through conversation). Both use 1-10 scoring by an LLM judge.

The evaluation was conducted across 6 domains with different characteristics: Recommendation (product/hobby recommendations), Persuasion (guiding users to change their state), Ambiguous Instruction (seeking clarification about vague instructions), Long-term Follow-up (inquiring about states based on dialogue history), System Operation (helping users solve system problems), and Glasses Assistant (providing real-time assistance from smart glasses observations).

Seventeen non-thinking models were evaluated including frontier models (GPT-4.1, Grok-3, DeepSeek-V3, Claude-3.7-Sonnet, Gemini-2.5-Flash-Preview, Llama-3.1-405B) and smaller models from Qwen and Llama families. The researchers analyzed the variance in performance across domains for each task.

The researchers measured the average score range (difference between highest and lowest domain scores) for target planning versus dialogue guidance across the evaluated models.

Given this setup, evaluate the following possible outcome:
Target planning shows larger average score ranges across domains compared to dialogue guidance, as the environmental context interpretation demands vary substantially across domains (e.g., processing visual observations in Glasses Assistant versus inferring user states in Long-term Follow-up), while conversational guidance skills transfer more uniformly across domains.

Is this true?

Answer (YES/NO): YES